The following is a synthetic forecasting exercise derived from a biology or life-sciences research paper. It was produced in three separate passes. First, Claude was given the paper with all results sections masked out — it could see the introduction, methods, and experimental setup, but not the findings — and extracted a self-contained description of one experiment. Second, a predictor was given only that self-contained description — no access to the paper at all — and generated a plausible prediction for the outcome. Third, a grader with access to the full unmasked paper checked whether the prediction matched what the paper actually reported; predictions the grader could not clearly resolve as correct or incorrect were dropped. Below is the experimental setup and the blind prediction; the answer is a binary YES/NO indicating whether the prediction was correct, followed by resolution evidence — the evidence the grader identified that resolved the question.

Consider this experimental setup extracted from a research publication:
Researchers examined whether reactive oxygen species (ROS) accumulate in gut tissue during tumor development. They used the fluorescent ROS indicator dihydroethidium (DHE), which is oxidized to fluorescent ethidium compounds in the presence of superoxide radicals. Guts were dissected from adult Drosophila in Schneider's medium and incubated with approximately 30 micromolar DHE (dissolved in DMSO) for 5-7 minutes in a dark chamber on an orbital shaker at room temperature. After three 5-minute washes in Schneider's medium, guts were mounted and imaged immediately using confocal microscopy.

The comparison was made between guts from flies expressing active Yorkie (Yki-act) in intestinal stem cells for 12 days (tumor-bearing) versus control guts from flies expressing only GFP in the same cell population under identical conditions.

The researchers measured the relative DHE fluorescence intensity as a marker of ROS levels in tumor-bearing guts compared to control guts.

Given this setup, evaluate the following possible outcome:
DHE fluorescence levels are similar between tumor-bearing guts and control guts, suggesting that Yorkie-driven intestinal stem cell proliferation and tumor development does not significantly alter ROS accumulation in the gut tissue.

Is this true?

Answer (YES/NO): NO